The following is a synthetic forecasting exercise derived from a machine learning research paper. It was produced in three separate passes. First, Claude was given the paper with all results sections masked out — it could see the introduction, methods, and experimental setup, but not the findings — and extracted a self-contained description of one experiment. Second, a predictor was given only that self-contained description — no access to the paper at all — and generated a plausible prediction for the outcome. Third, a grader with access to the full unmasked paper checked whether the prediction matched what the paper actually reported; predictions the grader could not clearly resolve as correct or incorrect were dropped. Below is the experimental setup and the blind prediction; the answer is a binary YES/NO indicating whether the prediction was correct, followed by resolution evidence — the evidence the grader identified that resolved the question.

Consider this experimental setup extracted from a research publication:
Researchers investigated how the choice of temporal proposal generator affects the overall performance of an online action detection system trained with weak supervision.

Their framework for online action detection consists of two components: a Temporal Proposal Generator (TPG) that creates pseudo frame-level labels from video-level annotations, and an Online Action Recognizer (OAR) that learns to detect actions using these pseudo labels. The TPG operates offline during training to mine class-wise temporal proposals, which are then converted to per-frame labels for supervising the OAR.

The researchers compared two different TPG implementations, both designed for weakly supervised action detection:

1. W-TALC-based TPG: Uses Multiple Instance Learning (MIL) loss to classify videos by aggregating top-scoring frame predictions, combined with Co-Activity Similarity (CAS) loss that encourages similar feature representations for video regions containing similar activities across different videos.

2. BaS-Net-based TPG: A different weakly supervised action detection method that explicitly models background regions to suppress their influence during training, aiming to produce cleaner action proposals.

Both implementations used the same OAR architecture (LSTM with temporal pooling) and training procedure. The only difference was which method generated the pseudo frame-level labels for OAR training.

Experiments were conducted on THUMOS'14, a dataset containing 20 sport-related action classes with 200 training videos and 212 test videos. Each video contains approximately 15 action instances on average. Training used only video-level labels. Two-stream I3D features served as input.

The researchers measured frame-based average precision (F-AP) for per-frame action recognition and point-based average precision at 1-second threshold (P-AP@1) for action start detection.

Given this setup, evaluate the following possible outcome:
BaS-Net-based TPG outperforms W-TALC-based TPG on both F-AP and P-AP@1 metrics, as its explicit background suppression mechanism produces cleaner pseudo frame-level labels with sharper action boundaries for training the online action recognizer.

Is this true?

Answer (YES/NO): YES